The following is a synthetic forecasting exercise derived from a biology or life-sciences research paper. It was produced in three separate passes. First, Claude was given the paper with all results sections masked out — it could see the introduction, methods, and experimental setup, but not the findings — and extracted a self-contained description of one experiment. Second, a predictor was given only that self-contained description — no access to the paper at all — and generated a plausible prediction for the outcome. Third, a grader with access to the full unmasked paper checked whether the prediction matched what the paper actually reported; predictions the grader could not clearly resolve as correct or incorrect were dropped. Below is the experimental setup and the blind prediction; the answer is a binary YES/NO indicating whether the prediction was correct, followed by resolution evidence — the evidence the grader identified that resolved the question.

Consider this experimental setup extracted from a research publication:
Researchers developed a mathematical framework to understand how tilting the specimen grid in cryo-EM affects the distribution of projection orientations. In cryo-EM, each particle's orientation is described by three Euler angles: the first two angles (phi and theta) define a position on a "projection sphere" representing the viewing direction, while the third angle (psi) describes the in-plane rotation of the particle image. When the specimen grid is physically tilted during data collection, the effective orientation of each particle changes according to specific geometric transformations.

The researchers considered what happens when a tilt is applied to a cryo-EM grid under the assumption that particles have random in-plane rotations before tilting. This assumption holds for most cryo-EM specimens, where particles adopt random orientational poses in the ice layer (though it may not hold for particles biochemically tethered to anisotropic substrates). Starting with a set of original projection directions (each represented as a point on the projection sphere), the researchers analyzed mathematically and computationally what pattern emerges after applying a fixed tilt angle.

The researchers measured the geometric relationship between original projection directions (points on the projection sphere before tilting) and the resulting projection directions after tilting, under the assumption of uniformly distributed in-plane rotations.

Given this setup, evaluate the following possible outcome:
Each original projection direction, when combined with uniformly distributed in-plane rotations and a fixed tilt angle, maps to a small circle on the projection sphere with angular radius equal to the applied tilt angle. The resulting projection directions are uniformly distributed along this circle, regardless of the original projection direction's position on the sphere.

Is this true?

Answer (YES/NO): YES